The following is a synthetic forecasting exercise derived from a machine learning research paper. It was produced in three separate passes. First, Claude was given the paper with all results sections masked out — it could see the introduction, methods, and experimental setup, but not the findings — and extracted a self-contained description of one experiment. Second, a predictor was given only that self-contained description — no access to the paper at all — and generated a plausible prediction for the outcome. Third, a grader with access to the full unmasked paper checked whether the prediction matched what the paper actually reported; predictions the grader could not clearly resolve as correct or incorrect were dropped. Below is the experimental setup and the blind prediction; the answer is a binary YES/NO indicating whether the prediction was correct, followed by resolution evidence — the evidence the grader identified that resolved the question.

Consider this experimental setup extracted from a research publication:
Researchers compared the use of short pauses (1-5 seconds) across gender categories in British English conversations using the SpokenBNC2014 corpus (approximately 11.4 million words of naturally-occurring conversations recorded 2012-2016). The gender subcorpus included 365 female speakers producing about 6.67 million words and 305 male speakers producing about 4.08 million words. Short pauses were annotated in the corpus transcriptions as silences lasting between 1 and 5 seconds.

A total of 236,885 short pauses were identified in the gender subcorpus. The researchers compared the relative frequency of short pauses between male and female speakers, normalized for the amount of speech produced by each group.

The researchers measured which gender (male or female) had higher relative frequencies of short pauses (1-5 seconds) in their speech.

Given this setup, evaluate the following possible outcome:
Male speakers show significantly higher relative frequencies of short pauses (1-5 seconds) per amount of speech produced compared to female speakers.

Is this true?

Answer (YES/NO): NO